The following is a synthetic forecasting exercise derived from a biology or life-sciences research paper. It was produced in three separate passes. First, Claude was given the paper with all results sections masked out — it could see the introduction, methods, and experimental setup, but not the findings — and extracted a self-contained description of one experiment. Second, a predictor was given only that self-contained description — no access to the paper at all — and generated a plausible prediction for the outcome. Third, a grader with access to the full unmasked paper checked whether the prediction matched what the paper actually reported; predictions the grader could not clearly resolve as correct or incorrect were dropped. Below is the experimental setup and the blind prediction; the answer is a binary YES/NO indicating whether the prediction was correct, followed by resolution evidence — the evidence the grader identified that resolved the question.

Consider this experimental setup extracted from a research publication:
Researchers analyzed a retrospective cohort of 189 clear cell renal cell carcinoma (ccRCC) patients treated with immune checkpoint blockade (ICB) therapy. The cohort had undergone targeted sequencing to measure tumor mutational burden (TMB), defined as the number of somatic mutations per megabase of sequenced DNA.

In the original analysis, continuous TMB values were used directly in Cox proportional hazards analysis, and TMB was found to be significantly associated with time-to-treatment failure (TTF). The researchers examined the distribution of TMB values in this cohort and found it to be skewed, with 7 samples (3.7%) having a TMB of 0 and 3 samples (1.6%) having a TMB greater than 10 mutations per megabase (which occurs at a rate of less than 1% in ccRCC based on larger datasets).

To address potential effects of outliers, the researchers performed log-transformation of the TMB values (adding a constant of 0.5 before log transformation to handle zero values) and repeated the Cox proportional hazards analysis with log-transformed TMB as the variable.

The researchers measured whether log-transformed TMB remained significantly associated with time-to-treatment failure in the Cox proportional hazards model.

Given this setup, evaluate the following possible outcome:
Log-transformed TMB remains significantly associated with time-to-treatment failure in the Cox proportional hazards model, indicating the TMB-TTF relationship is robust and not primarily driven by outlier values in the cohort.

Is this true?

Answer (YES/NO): NO